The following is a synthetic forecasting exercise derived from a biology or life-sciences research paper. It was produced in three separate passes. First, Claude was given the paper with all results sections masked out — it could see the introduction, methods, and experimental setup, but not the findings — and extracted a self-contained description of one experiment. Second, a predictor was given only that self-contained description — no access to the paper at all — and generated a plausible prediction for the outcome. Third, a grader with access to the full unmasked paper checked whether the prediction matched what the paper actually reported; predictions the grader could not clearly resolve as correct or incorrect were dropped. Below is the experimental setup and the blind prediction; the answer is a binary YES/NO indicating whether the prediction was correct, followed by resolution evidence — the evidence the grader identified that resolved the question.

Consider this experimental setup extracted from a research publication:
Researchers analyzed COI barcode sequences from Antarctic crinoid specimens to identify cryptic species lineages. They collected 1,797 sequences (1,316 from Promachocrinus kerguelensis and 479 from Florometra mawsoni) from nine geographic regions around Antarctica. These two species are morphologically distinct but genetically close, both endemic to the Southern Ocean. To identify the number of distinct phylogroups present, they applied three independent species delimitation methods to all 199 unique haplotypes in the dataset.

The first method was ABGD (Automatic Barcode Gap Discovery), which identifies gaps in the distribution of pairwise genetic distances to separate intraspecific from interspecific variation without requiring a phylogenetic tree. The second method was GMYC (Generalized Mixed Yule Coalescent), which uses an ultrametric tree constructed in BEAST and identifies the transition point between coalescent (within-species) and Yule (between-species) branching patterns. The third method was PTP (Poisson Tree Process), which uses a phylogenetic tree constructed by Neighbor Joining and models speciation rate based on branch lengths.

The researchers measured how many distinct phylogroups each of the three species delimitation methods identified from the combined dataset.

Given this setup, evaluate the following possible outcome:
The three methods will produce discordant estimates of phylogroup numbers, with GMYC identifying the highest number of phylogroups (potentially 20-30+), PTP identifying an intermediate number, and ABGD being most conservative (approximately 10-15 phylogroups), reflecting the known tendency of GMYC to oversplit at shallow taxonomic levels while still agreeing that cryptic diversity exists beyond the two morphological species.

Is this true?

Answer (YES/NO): NO